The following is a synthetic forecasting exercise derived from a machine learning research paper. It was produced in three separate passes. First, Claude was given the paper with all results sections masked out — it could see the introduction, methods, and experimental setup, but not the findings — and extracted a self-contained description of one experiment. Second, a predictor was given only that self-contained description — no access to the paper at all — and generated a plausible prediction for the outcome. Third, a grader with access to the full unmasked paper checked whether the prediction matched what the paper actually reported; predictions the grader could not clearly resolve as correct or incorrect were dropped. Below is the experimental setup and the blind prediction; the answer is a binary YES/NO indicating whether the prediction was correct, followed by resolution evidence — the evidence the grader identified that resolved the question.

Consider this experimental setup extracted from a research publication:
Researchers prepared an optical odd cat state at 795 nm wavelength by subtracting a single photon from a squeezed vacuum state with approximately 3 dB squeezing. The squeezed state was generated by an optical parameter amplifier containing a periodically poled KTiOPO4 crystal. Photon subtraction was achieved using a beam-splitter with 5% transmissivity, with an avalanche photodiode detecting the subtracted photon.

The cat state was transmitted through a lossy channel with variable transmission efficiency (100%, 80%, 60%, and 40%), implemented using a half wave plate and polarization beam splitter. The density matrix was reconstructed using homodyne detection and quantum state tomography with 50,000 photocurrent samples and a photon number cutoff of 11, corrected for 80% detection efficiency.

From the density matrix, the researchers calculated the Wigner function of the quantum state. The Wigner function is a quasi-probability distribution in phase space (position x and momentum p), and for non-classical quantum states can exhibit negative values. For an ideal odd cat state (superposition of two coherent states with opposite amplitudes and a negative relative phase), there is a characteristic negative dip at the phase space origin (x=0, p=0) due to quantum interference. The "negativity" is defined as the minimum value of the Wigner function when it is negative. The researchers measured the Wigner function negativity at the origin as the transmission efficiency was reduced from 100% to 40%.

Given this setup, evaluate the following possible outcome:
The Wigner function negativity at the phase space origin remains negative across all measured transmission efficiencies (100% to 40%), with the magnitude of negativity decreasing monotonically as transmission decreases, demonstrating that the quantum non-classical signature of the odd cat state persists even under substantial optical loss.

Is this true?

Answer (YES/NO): NO